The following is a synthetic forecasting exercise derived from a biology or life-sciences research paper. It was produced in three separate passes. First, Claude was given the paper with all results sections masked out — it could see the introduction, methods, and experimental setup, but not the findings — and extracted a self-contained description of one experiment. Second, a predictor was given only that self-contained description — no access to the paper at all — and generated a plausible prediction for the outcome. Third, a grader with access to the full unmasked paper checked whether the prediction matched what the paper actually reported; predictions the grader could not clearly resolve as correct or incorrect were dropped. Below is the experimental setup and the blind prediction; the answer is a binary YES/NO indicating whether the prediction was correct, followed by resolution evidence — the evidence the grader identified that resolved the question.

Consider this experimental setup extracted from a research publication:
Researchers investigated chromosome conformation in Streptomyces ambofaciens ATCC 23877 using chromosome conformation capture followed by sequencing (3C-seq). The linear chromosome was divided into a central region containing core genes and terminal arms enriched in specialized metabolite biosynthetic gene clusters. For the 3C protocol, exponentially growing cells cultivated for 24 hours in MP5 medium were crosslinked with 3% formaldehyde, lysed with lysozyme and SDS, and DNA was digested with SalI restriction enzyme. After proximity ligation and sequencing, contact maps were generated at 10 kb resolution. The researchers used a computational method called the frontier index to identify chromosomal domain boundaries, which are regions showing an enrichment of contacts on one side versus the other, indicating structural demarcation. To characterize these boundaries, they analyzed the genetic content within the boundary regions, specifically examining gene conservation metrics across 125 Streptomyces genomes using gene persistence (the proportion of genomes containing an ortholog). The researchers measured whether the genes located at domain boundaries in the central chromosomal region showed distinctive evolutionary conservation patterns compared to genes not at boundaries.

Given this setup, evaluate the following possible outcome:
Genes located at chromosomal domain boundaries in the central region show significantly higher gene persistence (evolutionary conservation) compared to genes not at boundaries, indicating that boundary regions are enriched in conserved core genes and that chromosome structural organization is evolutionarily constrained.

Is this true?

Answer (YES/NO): YES